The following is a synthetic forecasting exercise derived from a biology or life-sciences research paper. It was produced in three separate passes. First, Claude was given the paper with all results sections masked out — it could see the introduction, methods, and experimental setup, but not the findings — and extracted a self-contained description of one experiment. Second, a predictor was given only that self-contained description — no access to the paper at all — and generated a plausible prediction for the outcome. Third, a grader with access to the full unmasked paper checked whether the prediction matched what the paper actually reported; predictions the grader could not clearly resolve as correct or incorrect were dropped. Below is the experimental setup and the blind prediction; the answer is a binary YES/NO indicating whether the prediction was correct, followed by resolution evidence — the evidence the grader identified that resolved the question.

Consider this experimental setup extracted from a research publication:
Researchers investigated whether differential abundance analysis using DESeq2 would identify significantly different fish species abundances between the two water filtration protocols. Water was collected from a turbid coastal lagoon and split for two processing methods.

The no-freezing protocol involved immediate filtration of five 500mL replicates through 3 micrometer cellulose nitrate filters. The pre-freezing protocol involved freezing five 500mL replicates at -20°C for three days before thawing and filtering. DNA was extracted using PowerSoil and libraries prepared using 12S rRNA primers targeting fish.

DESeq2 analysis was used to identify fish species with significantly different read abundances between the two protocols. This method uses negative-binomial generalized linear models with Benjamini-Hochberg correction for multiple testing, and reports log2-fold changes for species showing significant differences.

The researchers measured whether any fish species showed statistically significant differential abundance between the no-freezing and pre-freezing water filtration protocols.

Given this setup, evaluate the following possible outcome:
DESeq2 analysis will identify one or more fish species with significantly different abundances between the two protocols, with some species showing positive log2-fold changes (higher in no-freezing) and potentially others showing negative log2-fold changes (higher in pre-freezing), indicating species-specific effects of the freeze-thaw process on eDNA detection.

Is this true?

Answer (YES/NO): NO